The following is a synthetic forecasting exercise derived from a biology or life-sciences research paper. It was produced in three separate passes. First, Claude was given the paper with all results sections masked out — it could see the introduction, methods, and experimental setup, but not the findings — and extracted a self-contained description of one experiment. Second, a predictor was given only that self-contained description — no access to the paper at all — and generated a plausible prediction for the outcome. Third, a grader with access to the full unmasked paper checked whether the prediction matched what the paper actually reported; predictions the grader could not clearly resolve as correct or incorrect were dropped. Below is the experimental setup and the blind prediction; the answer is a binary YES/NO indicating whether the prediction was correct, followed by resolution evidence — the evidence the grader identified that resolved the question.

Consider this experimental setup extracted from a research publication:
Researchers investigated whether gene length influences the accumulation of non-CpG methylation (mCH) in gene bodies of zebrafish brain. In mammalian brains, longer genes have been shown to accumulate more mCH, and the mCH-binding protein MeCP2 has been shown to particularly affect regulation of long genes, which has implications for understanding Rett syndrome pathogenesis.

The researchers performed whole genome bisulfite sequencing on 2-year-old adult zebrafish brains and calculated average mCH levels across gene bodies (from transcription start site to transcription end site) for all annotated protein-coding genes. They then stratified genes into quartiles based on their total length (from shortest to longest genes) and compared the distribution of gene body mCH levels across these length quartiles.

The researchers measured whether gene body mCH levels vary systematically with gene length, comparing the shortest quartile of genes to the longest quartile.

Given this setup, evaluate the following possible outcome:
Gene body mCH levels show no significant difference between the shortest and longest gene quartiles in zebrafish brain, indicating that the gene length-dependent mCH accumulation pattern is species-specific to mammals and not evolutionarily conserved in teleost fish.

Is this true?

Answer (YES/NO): NO